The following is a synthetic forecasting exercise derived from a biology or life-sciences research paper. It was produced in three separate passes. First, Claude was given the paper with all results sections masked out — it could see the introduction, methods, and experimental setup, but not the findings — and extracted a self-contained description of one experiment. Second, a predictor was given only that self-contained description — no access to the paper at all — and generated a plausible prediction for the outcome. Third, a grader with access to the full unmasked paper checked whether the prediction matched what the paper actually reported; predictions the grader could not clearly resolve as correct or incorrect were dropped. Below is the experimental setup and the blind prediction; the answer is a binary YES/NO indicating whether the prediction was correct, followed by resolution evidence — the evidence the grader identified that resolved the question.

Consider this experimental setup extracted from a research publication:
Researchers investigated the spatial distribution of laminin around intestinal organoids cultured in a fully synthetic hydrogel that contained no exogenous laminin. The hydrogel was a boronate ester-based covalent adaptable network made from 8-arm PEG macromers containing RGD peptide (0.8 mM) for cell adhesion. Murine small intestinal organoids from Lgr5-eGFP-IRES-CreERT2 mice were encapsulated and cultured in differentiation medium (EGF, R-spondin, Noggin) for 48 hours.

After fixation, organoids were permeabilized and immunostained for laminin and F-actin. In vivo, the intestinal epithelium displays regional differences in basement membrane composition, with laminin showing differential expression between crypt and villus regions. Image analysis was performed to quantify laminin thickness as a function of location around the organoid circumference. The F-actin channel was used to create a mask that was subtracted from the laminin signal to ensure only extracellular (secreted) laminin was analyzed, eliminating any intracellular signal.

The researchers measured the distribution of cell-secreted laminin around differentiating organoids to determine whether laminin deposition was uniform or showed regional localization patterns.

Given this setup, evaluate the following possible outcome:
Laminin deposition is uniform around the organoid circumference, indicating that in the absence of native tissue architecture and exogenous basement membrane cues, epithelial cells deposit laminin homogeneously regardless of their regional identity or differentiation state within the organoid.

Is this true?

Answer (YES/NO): NO